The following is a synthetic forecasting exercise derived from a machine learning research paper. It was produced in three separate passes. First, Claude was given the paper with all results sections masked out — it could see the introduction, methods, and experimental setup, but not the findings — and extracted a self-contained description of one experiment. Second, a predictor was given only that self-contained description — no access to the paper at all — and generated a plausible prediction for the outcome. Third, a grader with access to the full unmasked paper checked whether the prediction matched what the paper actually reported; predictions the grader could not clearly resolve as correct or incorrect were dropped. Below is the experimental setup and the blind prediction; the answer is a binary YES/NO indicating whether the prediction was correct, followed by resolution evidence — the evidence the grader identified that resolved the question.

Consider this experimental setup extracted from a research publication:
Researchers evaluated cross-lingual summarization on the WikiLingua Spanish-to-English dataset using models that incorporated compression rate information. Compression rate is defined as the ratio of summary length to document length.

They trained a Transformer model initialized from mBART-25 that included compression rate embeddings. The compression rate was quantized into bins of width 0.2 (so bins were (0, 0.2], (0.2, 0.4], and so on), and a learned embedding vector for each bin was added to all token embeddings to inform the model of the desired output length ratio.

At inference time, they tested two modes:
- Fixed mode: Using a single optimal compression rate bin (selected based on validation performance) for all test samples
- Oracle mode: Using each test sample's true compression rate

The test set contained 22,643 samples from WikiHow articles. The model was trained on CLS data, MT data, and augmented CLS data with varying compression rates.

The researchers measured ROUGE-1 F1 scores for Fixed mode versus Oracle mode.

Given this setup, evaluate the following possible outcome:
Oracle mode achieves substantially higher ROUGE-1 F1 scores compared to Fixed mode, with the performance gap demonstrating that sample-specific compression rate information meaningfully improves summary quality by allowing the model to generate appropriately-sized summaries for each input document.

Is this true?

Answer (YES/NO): NO